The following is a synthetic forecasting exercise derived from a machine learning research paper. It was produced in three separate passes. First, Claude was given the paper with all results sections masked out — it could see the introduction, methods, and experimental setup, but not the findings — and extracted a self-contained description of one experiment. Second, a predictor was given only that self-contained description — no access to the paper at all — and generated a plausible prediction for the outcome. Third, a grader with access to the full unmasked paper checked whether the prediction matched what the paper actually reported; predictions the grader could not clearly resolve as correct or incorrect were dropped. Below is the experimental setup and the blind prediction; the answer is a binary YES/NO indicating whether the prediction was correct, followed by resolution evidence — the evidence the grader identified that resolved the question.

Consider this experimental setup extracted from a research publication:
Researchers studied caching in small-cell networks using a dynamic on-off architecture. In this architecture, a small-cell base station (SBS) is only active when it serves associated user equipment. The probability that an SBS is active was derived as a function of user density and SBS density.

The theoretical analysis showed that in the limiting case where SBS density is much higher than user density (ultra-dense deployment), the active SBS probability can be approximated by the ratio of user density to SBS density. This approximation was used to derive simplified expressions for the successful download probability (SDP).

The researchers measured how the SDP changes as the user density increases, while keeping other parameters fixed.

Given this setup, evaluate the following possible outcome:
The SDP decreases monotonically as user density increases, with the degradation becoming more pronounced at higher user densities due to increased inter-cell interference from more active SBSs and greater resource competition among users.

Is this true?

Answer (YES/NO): YES